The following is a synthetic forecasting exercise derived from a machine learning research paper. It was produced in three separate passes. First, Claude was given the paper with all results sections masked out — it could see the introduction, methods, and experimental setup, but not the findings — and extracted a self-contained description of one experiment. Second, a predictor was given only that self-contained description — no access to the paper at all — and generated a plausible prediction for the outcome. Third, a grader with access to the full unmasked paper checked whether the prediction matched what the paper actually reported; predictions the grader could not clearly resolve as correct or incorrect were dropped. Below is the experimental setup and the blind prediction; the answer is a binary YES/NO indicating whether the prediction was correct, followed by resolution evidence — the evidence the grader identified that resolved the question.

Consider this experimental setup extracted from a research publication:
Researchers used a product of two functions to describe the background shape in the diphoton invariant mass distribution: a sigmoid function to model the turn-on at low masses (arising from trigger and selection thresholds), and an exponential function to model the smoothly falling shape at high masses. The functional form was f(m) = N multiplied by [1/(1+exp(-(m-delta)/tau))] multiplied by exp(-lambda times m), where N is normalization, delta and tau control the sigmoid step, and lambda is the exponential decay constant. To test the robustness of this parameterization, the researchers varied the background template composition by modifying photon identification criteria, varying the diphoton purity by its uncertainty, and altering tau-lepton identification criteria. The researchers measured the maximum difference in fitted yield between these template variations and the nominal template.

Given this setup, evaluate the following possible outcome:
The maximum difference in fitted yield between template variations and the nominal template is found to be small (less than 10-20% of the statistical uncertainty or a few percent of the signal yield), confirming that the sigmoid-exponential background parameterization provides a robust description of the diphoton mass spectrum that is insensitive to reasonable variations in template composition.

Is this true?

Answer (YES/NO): NO